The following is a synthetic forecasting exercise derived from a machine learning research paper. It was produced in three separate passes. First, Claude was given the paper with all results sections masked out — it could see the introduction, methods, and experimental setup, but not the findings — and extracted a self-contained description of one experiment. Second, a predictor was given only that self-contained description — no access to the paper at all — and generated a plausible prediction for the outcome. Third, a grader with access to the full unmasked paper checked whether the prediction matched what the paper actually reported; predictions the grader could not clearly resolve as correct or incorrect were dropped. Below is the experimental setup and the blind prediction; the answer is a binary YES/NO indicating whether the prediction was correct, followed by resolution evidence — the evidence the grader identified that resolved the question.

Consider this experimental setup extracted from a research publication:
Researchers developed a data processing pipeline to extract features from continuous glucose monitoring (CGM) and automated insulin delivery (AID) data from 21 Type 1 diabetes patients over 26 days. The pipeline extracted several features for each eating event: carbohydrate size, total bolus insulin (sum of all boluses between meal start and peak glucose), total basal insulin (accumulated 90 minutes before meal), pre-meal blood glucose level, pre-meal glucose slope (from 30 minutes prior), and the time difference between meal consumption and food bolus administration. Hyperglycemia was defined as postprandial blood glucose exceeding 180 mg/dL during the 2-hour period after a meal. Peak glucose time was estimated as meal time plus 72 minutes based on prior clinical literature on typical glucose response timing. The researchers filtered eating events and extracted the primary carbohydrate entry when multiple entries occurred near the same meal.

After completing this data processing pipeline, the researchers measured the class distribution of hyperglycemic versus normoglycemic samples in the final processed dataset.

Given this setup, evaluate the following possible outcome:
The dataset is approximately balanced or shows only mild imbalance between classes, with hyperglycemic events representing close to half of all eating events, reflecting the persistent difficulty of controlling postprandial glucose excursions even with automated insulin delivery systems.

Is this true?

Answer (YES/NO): YES